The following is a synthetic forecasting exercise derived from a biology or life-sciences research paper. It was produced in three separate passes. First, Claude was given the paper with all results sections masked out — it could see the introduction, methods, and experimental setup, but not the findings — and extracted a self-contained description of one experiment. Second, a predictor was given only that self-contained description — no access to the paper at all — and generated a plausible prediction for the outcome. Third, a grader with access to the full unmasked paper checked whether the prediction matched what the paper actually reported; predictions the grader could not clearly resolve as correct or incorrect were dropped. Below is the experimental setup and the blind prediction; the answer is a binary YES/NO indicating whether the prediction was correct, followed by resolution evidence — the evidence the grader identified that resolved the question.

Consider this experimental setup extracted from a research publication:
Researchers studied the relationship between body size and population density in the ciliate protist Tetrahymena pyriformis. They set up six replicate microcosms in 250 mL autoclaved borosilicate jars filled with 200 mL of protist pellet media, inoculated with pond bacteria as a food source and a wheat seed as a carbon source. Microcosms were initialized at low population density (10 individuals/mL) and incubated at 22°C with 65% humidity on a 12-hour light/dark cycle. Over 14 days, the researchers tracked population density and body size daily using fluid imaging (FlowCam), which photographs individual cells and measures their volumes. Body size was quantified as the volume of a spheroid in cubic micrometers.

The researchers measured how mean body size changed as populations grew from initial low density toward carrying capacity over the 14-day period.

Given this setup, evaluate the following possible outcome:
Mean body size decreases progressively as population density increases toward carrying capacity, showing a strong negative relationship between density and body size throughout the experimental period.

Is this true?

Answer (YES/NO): NO